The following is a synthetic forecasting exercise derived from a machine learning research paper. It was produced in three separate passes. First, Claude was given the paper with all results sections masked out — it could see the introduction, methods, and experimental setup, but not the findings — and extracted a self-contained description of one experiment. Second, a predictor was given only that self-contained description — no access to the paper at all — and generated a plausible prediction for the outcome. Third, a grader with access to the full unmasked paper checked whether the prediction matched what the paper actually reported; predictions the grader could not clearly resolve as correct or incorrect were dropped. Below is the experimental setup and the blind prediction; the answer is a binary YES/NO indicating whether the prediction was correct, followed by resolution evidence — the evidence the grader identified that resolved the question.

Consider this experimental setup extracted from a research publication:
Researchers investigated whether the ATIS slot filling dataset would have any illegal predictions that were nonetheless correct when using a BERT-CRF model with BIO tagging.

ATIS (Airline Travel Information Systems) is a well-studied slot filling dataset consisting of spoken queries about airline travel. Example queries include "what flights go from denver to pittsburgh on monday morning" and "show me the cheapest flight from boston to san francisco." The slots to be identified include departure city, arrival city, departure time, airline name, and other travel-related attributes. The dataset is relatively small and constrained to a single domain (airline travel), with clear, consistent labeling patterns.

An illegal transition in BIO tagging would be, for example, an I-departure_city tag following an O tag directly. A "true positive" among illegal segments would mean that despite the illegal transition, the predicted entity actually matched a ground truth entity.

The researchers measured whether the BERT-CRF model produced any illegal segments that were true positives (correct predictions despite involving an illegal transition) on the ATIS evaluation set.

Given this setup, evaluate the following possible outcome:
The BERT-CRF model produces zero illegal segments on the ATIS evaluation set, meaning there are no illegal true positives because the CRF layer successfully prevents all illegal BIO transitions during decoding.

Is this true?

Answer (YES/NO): NO